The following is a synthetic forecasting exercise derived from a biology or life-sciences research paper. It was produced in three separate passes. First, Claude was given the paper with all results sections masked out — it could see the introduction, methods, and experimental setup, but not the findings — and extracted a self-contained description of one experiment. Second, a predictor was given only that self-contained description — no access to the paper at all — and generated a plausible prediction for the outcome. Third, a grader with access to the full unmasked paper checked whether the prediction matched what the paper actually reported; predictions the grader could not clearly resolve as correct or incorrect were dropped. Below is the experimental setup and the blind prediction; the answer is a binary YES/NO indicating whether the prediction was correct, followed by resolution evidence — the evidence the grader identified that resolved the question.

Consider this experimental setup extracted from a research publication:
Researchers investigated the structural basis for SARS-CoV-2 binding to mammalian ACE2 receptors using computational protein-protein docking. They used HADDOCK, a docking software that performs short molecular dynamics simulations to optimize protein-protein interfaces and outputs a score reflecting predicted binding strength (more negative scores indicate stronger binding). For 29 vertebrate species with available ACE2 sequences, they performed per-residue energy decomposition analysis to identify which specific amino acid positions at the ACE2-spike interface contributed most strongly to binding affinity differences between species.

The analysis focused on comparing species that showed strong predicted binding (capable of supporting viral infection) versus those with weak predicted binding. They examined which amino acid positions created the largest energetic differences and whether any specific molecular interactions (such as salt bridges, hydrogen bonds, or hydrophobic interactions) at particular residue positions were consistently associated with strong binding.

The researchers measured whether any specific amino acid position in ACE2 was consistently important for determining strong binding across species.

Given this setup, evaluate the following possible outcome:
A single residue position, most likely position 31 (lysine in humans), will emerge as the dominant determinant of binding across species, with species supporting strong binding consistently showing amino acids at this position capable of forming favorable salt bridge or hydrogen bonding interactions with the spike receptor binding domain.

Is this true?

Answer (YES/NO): NO